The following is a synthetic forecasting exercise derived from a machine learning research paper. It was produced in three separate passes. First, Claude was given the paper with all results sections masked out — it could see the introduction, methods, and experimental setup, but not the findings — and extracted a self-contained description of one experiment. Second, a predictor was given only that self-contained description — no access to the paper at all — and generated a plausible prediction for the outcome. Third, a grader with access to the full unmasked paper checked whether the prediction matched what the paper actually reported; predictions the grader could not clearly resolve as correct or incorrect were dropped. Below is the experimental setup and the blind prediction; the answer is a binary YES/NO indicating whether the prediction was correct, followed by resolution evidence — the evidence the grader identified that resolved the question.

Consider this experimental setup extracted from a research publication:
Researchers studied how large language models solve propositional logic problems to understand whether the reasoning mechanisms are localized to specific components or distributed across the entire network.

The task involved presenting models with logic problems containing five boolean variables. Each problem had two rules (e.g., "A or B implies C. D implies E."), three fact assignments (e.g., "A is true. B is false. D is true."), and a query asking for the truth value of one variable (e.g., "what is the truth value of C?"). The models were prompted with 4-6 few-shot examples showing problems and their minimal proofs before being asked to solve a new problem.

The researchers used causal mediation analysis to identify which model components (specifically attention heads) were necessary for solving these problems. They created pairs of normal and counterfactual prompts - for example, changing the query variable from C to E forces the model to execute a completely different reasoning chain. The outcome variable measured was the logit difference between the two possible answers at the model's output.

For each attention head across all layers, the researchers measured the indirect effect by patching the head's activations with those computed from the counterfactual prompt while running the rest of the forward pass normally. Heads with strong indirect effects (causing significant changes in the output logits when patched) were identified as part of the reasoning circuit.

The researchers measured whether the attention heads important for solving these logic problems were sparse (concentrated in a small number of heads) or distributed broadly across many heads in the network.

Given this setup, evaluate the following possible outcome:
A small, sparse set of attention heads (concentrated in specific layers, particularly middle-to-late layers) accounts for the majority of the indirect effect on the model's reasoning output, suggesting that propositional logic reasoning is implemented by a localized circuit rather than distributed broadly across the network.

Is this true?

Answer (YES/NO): YES